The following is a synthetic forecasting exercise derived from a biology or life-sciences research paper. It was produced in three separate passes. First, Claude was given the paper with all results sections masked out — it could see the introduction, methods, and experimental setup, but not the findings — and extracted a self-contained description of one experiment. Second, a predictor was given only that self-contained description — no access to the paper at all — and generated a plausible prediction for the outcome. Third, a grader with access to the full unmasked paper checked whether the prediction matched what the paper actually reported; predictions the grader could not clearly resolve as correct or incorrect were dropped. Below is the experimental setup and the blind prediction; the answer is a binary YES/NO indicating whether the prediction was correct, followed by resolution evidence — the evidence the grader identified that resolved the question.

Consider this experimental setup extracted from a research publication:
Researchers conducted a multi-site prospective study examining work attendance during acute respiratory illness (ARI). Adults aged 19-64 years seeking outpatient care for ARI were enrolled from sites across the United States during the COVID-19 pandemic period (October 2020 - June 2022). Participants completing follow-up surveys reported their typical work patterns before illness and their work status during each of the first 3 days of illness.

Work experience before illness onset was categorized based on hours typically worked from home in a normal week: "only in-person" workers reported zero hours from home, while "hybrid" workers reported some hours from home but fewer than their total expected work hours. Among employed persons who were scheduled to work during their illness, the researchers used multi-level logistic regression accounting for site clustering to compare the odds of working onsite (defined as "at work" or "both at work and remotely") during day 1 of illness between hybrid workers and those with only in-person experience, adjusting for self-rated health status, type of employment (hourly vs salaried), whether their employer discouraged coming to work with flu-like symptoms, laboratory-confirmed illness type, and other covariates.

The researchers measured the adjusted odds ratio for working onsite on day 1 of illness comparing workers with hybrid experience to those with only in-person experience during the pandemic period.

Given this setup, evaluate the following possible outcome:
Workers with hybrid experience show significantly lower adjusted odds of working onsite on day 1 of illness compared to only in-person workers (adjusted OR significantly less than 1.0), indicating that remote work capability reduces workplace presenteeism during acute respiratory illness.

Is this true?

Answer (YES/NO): YES